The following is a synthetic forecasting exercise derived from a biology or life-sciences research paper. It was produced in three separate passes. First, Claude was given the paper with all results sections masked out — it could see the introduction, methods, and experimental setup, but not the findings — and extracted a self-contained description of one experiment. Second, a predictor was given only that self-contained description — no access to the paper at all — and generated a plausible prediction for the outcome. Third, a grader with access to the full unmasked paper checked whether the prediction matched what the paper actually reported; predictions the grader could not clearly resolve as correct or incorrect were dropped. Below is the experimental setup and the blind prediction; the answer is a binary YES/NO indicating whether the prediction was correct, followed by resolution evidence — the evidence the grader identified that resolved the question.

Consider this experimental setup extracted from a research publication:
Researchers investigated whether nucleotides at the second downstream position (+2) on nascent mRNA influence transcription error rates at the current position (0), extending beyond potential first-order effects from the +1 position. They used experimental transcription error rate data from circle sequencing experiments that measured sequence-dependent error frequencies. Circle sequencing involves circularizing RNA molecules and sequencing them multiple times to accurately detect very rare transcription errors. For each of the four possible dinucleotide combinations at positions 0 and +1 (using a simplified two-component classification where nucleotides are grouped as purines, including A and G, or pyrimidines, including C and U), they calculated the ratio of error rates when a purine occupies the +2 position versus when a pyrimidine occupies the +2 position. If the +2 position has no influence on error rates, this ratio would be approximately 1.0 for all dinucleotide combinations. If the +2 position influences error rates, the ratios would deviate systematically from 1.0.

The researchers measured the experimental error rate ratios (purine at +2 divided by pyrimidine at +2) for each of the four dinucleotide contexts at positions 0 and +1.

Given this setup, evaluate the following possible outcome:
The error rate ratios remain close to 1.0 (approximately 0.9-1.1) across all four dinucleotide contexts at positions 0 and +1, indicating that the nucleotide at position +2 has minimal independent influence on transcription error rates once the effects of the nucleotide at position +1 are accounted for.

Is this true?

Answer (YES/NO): NO